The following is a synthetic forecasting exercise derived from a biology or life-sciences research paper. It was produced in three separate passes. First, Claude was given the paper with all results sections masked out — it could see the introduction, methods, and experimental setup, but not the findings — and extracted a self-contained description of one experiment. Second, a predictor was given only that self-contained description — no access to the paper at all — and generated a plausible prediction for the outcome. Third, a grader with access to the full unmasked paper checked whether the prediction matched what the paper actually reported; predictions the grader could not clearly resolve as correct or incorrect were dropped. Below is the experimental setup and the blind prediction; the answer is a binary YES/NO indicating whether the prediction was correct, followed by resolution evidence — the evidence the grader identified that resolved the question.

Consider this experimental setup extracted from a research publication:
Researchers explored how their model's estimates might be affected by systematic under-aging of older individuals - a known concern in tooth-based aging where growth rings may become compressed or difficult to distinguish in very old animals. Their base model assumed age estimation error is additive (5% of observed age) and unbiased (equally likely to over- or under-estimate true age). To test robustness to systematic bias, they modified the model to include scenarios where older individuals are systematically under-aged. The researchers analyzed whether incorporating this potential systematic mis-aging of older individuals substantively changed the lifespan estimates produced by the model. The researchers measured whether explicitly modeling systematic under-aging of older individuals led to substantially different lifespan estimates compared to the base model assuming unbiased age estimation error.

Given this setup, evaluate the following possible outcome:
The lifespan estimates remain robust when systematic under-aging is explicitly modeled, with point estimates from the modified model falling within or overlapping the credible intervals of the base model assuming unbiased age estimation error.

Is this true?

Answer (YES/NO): YES